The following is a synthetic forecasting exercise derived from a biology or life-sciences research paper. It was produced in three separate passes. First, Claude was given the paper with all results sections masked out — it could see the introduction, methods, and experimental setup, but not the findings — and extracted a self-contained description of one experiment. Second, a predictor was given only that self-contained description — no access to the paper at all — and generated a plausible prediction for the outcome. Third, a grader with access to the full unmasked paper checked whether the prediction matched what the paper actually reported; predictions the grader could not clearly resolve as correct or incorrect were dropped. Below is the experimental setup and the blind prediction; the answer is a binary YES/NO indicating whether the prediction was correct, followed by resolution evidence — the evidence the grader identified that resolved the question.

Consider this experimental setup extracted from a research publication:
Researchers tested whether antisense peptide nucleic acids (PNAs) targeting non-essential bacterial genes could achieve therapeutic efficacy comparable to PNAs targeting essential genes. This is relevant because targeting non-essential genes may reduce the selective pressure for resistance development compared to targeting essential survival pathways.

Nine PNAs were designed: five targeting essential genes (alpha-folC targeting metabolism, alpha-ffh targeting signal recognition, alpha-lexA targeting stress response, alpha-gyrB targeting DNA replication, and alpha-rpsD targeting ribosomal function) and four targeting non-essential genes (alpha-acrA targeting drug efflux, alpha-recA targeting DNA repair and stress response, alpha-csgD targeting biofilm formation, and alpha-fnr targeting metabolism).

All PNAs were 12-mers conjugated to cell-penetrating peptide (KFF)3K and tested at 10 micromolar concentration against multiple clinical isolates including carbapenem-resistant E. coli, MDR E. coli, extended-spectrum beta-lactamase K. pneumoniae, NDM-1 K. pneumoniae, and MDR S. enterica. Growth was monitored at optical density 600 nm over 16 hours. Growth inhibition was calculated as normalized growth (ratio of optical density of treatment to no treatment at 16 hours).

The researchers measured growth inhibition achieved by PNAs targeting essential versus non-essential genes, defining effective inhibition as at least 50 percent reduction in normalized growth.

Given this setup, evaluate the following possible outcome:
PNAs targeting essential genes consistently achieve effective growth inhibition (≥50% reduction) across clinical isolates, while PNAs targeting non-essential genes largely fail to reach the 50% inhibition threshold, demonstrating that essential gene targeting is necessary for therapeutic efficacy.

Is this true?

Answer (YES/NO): NO